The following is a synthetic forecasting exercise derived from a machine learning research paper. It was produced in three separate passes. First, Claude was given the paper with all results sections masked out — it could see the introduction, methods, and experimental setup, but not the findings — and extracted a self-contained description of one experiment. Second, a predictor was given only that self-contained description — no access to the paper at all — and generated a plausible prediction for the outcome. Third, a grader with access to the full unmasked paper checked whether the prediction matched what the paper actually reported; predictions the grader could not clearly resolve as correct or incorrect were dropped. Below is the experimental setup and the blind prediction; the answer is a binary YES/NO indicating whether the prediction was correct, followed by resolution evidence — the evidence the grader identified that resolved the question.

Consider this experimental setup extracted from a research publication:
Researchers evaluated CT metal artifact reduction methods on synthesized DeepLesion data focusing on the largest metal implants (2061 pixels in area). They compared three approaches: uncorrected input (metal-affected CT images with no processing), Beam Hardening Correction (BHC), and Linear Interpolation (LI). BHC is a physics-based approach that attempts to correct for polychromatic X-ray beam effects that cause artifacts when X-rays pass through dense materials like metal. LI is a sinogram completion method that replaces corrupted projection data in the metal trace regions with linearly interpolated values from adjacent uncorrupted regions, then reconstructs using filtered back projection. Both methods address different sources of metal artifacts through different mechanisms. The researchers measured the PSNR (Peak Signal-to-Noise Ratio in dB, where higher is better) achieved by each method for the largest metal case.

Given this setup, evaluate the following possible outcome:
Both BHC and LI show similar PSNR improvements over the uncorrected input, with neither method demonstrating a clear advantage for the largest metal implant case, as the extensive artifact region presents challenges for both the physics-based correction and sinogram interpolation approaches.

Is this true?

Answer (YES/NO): NO